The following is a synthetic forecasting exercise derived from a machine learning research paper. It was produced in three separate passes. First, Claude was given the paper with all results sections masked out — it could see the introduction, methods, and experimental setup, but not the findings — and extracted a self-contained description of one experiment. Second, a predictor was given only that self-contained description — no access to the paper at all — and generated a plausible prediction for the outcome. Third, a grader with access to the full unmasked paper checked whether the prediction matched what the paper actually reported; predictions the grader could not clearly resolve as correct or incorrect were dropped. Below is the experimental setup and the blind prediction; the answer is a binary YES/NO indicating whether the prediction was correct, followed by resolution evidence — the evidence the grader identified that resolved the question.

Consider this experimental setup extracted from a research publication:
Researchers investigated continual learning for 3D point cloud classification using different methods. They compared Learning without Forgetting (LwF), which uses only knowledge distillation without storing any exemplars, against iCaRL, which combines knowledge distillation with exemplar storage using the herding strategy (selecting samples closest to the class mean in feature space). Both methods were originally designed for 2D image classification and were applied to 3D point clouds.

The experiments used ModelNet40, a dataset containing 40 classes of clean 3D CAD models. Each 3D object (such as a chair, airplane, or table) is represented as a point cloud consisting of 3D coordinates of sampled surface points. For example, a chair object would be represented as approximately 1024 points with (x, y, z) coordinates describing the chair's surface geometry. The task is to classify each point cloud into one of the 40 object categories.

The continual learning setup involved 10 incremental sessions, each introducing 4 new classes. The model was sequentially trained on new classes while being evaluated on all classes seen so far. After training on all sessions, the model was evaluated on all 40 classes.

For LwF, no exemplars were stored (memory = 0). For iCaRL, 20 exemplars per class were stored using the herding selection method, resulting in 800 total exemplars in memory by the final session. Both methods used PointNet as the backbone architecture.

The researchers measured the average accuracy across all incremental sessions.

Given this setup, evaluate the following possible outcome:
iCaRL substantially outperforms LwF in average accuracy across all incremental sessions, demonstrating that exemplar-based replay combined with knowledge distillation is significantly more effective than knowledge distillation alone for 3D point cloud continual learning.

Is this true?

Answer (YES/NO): YES